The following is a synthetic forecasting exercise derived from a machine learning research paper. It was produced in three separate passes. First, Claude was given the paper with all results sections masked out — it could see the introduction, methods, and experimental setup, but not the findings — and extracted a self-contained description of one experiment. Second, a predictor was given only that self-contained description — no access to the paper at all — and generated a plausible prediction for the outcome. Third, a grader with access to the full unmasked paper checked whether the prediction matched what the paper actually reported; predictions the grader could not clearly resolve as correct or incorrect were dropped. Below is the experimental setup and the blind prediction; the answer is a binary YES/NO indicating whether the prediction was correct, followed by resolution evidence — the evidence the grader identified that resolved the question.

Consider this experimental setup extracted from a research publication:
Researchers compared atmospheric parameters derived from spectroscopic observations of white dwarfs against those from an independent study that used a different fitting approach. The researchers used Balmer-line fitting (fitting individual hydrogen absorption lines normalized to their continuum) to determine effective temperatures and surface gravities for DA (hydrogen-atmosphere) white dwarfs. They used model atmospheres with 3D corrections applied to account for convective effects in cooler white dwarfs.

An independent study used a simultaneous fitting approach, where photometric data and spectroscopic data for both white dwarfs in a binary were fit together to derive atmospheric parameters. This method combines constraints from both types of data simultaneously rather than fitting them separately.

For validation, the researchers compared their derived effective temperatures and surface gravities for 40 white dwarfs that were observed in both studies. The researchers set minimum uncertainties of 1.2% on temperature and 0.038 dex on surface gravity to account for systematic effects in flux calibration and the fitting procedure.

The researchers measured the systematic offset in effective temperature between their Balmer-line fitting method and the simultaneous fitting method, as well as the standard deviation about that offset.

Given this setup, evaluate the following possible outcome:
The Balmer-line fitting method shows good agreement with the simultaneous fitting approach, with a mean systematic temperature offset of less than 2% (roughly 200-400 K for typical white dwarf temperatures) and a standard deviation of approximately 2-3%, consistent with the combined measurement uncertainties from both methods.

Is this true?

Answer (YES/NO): NO